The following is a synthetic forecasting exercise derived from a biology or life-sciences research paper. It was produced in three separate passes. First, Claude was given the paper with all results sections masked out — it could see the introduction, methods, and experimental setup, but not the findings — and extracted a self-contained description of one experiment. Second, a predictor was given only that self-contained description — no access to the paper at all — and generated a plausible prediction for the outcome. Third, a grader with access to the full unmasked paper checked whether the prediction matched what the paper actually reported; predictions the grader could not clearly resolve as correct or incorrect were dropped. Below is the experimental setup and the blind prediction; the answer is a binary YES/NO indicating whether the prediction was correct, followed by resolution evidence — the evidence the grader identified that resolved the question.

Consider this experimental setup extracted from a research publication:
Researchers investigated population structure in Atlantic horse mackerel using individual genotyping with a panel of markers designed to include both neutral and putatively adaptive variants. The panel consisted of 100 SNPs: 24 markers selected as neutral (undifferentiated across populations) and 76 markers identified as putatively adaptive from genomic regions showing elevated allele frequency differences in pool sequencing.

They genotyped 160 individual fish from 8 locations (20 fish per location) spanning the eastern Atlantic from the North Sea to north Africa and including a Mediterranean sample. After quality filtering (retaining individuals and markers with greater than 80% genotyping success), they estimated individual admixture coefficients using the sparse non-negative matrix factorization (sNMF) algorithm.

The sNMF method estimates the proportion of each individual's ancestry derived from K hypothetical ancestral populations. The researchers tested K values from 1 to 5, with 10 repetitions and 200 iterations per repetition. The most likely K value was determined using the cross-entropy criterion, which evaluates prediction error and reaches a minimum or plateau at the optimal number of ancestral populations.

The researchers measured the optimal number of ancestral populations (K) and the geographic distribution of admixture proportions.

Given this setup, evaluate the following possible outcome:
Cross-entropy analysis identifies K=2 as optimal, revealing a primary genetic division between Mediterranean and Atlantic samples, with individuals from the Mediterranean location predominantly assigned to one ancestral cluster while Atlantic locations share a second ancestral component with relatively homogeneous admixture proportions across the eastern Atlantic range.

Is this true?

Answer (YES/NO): NO